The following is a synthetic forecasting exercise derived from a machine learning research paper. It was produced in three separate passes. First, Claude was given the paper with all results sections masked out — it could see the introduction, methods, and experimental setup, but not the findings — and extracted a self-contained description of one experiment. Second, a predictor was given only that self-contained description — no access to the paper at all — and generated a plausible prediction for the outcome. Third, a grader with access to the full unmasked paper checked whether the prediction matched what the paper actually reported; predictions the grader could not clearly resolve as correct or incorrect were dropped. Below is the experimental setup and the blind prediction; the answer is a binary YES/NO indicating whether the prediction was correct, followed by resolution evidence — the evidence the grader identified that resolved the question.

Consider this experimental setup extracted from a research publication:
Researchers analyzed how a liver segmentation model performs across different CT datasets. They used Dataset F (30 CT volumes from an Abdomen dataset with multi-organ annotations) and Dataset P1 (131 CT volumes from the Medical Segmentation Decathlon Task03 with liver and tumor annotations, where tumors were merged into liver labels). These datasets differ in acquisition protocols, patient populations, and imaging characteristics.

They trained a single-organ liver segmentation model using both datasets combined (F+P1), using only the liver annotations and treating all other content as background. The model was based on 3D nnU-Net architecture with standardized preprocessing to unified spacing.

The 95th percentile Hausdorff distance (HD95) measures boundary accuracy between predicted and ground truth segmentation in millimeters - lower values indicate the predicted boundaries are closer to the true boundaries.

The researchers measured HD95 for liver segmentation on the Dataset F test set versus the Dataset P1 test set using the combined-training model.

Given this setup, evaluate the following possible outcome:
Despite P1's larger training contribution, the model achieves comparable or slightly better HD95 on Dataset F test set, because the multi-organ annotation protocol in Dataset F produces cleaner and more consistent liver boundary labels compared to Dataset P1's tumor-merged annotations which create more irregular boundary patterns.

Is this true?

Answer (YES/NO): NO